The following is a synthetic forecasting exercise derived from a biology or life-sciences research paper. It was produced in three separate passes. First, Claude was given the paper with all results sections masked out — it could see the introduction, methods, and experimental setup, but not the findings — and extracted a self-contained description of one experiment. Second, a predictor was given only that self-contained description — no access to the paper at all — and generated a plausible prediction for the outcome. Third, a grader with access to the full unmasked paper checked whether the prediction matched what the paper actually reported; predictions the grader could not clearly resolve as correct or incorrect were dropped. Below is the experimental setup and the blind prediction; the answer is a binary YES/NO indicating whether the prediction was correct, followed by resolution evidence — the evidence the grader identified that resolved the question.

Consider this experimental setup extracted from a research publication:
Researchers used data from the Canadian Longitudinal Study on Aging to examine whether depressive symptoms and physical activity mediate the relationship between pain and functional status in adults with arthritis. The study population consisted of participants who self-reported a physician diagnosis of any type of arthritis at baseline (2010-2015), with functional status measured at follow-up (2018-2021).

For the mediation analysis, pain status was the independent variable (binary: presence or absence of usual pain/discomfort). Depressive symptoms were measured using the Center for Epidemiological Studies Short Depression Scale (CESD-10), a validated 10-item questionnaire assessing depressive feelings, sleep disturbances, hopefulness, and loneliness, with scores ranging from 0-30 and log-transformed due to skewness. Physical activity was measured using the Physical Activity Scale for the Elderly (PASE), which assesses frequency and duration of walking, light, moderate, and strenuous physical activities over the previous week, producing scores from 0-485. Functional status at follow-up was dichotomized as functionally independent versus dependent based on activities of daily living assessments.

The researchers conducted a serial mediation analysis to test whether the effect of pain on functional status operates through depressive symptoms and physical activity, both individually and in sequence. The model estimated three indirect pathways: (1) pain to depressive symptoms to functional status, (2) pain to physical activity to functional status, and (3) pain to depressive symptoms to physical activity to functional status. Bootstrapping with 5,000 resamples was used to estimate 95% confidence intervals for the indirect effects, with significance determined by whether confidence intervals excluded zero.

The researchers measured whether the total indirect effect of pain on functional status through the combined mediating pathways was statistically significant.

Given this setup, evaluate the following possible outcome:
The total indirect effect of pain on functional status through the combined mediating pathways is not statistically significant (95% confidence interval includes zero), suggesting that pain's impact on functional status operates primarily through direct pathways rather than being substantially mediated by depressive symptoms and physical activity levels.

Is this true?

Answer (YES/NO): NO